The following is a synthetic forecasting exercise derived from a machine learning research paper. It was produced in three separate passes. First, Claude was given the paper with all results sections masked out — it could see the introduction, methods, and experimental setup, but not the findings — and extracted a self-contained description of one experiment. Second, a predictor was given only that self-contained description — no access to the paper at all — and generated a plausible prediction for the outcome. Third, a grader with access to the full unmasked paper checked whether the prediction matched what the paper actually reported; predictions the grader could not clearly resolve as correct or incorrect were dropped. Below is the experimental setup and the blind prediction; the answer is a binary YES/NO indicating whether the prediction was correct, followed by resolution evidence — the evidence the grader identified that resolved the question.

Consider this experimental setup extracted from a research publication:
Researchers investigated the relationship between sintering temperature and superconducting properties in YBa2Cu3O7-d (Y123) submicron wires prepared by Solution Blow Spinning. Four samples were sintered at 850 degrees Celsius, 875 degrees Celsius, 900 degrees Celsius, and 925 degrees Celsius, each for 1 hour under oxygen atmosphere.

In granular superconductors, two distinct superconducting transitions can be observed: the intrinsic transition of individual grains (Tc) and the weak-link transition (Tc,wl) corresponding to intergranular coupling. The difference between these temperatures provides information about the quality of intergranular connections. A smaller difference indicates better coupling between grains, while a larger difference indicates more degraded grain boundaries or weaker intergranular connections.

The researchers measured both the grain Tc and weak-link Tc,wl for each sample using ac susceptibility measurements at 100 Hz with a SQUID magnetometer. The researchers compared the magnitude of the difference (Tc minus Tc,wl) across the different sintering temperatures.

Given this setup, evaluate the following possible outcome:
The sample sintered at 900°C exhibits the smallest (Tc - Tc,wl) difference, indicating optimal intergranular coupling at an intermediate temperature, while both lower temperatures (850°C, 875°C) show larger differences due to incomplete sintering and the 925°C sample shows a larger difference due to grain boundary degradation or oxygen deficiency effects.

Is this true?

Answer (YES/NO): NO